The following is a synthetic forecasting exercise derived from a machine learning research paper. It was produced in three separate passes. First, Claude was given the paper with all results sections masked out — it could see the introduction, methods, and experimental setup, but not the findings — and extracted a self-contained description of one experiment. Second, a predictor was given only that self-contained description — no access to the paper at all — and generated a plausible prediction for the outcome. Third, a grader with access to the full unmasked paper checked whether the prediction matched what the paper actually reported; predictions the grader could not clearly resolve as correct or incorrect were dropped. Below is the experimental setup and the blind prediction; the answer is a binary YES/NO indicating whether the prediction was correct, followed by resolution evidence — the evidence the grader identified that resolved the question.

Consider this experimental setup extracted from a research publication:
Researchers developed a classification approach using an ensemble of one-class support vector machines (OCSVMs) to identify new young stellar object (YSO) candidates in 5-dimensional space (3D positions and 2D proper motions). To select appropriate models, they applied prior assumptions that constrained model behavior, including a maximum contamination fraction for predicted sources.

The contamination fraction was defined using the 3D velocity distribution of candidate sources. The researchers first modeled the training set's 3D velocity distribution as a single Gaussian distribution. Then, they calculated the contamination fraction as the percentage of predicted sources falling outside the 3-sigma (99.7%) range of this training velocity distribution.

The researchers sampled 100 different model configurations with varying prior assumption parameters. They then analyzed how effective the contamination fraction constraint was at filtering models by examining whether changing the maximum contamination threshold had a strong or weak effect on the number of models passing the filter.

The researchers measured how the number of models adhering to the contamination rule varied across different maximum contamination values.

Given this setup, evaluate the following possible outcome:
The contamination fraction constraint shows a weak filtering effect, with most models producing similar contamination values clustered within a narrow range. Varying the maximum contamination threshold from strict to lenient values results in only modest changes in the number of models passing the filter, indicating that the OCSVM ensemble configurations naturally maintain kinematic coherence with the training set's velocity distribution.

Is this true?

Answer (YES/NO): YES